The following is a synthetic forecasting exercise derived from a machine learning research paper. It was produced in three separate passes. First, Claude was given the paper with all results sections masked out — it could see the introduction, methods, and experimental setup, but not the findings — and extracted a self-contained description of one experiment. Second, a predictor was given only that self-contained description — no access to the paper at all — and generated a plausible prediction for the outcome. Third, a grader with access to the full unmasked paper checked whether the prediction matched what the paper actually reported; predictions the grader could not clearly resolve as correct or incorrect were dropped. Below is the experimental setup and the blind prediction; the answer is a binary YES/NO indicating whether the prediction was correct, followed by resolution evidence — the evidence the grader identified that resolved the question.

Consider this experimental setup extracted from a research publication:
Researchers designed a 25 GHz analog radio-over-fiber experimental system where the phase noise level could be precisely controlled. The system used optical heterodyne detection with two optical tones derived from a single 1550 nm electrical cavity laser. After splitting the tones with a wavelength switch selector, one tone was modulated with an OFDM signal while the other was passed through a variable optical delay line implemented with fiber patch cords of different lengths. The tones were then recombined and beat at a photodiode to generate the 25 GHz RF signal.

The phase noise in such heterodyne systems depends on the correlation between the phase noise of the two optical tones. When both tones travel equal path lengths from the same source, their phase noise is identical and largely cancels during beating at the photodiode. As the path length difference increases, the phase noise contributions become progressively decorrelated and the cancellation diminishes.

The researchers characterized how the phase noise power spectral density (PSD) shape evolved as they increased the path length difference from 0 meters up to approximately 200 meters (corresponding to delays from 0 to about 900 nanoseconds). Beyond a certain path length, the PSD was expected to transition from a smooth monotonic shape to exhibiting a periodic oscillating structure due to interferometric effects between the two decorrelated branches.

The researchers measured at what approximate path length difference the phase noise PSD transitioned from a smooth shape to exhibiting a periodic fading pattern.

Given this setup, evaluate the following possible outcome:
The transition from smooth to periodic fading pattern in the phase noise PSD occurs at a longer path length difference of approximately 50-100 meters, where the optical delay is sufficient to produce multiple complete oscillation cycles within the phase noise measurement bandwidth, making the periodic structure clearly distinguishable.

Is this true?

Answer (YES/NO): NO